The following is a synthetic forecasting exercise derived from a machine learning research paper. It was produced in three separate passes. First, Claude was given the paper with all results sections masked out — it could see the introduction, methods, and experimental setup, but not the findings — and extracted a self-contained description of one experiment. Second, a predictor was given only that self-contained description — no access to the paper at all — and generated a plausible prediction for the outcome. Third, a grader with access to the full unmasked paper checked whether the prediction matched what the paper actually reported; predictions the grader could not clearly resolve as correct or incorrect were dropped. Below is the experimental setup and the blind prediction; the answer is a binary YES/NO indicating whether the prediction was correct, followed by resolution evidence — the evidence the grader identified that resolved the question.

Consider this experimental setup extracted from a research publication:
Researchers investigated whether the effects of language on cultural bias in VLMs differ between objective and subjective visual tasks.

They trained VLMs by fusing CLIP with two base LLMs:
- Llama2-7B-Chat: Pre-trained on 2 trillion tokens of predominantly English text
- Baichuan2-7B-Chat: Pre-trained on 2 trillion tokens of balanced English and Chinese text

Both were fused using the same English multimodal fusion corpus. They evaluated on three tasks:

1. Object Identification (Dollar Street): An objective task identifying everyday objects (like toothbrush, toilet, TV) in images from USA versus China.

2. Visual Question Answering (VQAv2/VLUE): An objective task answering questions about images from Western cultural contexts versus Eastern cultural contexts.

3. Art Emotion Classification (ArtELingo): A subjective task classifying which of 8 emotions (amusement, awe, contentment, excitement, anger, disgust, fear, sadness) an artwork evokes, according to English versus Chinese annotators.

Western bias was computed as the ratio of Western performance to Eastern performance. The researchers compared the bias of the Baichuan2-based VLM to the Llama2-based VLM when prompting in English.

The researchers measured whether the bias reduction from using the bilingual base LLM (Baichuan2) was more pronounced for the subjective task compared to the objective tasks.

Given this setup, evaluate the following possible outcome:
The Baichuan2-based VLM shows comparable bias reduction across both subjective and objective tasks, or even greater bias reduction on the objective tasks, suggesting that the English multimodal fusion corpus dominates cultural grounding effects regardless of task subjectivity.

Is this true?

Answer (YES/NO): NO